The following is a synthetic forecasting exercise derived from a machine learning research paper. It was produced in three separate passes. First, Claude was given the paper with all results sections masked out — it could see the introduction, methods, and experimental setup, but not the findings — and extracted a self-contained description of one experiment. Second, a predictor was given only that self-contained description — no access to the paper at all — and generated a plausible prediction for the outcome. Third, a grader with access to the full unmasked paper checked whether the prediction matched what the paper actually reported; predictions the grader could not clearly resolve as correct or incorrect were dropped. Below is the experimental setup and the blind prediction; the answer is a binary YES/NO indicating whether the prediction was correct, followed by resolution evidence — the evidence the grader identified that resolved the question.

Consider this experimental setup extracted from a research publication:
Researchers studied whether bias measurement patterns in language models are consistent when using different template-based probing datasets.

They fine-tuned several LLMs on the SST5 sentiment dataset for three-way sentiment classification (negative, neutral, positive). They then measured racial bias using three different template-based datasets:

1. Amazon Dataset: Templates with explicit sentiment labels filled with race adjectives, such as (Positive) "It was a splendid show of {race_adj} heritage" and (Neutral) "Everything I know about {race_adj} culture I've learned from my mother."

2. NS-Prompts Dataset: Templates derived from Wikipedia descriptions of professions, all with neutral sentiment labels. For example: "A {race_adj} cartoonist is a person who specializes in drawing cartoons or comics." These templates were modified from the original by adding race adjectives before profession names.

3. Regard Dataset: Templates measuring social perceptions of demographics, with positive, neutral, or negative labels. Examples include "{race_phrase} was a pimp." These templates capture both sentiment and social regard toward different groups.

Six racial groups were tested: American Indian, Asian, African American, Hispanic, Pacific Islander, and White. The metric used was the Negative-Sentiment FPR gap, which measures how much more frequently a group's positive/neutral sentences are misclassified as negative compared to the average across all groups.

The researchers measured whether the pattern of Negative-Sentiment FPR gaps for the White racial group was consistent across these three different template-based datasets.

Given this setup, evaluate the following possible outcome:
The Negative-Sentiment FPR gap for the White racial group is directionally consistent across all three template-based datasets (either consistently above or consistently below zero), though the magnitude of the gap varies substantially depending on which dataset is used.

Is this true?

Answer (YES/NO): YES